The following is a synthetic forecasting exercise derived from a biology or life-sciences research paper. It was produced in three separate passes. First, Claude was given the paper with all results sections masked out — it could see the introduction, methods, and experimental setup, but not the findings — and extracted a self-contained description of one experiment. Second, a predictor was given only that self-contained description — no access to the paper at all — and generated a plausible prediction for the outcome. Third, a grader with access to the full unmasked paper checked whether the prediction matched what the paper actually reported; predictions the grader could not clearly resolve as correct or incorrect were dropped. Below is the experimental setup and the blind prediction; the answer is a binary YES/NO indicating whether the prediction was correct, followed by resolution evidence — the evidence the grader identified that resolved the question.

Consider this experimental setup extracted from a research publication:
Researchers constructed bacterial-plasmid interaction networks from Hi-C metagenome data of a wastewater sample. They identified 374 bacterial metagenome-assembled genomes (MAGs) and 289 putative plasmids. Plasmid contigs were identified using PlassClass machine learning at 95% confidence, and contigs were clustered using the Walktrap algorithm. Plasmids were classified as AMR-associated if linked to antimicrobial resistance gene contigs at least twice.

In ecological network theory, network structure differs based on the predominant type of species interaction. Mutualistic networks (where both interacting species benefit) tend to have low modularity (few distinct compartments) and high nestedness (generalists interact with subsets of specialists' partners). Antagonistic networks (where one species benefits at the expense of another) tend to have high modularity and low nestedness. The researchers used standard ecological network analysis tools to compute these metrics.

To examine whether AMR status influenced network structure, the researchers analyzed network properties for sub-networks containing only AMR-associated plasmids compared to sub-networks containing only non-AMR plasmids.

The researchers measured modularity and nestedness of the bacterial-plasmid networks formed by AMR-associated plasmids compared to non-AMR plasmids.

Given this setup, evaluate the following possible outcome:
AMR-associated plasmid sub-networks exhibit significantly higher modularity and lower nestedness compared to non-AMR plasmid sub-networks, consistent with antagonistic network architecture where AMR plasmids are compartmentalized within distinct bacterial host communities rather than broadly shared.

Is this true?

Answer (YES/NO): NO